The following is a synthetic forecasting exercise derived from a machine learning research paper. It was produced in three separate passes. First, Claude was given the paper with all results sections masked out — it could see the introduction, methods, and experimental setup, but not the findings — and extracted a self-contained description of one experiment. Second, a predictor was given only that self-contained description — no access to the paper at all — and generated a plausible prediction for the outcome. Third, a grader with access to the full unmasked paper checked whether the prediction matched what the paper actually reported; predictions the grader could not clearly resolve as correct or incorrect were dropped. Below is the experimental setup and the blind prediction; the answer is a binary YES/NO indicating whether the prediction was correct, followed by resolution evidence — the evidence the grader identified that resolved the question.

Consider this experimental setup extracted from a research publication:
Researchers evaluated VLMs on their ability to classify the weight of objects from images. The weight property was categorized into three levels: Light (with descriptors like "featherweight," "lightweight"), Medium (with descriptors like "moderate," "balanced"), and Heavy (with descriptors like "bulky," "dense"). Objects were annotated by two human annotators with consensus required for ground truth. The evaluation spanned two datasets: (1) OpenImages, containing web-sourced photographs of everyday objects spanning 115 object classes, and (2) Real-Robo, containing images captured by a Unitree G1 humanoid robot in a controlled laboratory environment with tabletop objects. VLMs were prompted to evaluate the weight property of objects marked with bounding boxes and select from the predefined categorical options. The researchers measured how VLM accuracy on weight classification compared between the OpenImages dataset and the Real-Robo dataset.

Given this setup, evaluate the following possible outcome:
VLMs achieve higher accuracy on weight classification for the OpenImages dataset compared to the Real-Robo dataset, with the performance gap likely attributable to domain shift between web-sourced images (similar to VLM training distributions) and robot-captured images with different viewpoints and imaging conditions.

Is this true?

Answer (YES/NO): NO